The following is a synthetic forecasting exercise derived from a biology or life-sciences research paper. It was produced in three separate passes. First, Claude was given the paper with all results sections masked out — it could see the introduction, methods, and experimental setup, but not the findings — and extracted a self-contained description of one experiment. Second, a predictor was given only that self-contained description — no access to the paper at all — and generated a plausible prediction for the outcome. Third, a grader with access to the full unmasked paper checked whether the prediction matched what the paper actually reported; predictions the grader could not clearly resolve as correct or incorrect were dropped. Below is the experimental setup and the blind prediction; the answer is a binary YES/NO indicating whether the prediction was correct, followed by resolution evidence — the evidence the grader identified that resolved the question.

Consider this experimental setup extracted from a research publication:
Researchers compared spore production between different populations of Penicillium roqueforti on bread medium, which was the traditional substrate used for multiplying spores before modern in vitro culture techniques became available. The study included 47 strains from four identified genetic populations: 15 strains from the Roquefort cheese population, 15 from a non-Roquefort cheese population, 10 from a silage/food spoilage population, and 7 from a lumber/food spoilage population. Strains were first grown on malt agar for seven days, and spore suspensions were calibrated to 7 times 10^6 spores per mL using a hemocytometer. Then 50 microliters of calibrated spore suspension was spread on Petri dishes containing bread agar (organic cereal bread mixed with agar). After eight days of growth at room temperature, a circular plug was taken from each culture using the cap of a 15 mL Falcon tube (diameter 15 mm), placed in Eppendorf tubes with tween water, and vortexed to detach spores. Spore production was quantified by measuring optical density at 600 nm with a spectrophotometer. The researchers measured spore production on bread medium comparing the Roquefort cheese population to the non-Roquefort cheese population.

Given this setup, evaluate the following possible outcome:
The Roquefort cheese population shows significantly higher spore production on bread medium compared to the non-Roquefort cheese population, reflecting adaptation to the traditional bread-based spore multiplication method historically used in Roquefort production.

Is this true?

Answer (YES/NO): YES